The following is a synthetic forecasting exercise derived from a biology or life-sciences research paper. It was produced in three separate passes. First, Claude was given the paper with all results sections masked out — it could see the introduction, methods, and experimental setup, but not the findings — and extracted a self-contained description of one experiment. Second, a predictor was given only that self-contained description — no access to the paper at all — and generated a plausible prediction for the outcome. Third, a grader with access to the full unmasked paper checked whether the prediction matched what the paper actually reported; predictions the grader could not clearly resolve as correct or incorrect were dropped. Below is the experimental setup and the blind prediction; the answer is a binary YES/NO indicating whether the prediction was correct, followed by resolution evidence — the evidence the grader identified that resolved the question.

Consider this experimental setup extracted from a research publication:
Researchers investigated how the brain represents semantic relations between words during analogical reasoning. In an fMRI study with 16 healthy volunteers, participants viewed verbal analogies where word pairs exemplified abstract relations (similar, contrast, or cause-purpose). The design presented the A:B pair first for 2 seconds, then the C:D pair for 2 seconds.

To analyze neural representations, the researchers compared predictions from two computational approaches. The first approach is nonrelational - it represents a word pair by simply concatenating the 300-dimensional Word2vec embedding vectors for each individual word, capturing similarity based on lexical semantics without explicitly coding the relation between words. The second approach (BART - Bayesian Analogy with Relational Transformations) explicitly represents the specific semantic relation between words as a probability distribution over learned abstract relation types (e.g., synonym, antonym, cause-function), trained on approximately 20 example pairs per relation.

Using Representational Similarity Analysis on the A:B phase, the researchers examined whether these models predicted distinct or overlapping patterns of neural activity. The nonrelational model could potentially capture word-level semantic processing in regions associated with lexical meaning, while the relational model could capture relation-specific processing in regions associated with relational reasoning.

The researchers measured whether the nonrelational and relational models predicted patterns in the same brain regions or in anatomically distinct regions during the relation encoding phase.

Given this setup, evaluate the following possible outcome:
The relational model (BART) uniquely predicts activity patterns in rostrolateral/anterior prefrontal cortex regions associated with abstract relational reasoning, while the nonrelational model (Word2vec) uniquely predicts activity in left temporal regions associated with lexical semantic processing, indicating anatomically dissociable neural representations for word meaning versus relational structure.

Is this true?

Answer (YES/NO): NO